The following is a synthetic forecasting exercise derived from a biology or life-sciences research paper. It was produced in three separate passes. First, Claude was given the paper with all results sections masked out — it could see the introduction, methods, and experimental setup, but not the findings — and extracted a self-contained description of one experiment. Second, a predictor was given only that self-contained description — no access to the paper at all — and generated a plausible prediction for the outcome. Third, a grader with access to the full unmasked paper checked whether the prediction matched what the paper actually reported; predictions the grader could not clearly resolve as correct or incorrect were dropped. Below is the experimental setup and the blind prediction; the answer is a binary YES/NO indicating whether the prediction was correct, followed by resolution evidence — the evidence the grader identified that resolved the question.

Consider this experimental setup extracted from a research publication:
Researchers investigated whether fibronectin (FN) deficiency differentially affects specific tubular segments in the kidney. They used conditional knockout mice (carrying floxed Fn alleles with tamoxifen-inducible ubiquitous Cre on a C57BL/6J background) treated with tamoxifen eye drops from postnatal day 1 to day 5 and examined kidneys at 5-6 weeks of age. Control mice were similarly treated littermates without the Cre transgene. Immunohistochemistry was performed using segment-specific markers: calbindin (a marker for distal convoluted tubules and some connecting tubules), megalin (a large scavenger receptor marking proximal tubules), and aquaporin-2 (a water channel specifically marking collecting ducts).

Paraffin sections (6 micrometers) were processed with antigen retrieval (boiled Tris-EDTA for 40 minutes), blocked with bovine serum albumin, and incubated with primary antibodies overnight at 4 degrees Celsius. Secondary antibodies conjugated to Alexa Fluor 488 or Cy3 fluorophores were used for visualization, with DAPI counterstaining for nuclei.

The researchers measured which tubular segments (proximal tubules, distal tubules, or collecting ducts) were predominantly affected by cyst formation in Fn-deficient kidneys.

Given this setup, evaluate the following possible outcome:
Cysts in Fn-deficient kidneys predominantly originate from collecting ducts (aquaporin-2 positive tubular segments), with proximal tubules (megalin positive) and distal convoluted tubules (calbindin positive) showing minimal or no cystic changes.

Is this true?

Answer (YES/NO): NO